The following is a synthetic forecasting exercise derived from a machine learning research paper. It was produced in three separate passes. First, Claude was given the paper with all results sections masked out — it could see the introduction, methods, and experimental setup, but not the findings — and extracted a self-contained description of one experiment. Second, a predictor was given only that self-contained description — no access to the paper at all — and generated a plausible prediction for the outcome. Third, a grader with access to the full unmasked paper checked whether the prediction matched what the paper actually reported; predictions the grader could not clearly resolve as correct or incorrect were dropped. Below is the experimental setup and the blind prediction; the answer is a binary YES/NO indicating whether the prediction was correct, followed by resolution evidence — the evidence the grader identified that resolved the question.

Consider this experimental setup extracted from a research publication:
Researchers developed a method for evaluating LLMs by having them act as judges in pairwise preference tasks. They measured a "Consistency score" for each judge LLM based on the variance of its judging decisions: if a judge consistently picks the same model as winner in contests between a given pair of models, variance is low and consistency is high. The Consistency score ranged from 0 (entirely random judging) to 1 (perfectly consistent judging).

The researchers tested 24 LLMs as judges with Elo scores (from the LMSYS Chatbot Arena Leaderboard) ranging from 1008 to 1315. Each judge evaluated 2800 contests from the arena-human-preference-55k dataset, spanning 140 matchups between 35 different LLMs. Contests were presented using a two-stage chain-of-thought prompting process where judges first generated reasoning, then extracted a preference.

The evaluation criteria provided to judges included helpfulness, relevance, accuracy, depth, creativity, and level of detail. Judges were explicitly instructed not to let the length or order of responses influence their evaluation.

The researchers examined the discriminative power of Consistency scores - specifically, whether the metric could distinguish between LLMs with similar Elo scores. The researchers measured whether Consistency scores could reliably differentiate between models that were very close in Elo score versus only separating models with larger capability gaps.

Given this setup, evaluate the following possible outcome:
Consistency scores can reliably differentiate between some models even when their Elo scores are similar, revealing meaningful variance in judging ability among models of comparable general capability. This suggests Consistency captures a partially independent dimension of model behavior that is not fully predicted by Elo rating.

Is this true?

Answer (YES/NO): NO